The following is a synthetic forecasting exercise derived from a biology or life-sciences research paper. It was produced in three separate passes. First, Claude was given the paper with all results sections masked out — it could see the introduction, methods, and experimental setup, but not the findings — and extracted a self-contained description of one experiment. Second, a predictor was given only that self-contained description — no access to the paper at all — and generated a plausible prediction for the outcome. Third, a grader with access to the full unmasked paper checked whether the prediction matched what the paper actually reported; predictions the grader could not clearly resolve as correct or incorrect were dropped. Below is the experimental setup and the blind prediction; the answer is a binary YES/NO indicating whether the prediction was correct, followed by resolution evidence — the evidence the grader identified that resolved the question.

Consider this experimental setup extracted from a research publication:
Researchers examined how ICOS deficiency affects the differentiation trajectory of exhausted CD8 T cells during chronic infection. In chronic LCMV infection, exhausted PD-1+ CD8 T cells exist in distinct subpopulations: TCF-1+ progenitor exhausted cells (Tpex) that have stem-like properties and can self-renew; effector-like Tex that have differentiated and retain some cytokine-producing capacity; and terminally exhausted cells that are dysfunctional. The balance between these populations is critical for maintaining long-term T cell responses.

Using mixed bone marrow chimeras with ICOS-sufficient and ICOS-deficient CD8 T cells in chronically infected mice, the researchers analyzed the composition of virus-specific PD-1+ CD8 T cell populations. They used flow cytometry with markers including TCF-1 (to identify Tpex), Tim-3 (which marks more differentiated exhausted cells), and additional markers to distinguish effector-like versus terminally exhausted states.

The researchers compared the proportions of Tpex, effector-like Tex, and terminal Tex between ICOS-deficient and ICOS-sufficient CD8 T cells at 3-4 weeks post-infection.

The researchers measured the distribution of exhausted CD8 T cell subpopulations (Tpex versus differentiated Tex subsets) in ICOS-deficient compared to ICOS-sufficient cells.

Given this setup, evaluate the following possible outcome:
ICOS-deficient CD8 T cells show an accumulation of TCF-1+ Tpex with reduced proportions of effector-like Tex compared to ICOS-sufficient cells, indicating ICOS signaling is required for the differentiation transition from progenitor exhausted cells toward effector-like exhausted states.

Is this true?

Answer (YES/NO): NO